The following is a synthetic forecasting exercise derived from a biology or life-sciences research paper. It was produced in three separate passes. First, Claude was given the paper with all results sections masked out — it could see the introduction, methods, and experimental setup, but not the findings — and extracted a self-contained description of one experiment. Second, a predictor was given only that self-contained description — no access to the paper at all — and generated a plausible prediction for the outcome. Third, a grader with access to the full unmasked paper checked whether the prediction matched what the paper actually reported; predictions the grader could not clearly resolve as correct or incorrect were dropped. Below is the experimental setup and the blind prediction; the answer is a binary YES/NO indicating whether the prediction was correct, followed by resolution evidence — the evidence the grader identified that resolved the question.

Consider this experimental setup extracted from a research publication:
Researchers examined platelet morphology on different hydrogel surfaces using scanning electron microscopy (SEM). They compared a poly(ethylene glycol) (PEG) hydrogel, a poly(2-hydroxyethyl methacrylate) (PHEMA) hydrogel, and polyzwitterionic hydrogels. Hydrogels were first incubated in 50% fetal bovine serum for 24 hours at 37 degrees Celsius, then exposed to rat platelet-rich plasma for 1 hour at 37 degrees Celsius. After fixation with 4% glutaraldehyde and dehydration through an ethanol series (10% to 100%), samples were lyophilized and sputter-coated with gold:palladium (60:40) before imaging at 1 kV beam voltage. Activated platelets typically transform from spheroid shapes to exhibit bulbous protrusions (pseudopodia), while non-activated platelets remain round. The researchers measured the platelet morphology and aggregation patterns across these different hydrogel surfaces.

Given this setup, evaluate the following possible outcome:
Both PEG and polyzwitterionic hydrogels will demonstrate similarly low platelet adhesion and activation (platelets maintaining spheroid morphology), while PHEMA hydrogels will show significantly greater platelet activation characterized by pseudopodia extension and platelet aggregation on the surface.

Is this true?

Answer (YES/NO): NO